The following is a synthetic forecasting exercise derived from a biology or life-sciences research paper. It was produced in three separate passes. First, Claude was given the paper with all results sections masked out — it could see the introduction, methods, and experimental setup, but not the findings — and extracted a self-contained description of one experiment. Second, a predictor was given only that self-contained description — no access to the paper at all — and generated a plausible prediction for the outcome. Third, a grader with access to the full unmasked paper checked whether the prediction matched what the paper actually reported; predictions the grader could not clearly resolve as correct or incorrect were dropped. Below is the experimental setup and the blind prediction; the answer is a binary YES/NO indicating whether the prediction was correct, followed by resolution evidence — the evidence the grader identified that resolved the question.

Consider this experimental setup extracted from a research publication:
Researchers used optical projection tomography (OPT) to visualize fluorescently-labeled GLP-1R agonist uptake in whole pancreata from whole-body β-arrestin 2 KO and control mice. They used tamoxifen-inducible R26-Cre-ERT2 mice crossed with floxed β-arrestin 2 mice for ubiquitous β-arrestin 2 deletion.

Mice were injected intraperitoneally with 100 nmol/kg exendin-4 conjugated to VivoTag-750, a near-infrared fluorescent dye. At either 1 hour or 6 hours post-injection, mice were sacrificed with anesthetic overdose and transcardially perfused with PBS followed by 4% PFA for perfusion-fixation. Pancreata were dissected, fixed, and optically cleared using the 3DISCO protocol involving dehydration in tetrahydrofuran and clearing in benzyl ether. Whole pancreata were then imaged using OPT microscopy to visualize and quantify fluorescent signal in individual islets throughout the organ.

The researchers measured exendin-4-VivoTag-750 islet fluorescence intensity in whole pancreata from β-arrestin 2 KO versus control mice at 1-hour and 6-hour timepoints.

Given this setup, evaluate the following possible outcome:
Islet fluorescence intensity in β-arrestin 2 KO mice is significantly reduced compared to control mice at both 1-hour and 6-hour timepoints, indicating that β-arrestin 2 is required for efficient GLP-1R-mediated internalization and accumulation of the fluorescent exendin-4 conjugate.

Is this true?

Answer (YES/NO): NO